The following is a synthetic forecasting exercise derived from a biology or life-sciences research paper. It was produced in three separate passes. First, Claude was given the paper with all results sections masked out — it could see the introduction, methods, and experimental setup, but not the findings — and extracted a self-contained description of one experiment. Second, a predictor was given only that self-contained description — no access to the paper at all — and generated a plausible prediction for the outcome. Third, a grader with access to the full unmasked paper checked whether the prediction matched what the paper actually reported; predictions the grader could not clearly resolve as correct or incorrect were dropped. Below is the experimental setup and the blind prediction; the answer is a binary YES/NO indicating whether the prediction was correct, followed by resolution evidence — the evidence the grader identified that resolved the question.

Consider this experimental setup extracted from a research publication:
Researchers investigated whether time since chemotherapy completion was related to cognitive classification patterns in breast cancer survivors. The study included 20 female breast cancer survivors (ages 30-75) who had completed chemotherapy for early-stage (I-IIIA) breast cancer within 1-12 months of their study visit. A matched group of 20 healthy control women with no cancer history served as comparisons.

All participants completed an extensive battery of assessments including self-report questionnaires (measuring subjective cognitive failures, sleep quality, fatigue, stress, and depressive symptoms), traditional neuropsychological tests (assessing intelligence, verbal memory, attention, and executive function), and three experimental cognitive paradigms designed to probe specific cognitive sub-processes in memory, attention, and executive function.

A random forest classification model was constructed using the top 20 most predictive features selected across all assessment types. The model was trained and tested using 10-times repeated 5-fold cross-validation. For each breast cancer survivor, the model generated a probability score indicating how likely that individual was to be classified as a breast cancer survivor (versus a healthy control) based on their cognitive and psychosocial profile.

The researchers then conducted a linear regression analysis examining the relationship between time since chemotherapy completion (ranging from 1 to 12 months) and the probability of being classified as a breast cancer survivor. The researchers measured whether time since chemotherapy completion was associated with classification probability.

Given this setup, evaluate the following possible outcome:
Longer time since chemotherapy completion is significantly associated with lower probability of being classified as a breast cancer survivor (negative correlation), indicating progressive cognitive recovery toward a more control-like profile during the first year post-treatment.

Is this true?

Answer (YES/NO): NO